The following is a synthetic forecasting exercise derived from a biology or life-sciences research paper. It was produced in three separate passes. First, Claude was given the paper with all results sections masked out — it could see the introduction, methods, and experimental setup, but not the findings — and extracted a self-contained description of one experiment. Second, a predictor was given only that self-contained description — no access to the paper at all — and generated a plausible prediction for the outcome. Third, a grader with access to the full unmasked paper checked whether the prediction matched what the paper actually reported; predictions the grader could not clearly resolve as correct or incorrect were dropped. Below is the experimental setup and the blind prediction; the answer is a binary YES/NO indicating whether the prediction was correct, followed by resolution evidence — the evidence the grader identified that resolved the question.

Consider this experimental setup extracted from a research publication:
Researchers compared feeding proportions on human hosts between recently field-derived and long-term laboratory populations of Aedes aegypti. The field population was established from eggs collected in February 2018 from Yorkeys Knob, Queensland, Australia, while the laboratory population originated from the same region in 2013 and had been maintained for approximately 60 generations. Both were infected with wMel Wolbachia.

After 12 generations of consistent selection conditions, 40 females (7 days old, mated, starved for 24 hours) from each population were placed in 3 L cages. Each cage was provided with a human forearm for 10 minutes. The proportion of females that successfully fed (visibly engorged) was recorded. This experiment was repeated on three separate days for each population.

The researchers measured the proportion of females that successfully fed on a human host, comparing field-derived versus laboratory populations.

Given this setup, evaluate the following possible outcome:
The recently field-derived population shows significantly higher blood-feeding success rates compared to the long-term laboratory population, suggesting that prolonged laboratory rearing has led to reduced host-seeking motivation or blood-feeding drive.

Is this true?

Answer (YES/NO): NO